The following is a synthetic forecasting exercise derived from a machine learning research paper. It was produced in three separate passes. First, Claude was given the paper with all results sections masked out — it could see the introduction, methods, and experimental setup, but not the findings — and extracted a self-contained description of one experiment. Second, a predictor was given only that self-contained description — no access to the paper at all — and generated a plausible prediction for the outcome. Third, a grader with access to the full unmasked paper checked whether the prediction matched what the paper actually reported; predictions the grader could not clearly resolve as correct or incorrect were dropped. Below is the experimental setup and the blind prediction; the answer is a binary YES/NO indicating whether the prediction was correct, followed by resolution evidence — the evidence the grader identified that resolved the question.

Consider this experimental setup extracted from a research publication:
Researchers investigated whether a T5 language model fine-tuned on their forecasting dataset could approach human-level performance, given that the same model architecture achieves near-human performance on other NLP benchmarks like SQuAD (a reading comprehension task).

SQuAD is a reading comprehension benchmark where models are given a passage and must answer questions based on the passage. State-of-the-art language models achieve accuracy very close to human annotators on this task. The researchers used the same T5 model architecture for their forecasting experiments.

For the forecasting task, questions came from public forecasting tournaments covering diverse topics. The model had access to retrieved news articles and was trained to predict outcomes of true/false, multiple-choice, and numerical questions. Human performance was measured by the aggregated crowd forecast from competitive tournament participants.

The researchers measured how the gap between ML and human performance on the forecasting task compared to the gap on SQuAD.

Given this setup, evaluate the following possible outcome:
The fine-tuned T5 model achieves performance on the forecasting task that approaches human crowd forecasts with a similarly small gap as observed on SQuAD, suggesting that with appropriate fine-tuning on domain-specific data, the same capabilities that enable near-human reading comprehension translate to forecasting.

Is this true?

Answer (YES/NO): NO